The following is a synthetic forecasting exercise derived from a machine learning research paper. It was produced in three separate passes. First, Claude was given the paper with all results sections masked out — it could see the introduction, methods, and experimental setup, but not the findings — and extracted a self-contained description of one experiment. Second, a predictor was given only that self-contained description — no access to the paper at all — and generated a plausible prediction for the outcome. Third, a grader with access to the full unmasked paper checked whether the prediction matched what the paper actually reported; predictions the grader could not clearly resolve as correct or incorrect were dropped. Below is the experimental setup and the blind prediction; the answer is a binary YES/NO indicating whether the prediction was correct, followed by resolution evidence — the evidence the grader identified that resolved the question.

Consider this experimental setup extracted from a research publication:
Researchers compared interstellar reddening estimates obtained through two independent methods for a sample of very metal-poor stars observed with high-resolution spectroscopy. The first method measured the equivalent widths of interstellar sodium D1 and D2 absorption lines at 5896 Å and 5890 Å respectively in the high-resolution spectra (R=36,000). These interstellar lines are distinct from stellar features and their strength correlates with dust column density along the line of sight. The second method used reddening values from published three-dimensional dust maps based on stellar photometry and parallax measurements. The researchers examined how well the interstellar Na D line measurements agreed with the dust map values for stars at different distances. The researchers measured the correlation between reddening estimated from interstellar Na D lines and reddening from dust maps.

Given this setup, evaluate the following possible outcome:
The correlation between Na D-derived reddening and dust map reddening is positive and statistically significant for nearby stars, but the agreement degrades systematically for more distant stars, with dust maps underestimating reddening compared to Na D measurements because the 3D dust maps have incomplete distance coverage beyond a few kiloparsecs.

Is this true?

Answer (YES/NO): NO